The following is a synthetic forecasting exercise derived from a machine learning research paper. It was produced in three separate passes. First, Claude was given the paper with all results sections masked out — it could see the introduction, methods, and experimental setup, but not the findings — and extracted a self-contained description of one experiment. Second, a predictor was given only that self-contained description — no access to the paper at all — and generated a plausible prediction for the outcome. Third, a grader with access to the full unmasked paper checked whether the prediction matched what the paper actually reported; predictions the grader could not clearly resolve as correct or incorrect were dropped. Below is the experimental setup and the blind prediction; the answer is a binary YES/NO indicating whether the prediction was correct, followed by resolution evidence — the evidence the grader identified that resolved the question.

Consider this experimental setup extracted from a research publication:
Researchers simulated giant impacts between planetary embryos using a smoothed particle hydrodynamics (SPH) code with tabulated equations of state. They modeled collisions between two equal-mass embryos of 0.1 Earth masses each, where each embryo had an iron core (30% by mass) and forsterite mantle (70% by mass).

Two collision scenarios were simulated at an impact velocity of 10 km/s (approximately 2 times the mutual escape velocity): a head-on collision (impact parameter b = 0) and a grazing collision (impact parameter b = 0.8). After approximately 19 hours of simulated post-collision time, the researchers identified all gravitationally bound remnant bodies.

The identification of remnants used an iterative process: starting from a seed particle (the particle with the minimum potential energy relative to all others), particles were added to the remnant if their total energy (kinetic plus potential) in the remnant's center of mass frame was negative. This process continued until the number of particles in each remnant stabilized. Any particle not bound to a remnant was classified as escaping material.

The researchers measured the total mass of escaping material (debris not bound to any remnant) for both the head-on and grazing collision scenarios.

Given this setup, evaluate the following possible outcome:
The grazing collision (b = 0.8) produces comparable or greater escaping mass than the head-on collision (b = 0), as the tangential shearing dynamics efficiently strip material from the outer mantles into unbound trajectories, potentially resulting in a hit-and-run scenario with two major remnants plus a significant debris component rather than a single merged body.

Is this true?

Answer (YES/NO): NO